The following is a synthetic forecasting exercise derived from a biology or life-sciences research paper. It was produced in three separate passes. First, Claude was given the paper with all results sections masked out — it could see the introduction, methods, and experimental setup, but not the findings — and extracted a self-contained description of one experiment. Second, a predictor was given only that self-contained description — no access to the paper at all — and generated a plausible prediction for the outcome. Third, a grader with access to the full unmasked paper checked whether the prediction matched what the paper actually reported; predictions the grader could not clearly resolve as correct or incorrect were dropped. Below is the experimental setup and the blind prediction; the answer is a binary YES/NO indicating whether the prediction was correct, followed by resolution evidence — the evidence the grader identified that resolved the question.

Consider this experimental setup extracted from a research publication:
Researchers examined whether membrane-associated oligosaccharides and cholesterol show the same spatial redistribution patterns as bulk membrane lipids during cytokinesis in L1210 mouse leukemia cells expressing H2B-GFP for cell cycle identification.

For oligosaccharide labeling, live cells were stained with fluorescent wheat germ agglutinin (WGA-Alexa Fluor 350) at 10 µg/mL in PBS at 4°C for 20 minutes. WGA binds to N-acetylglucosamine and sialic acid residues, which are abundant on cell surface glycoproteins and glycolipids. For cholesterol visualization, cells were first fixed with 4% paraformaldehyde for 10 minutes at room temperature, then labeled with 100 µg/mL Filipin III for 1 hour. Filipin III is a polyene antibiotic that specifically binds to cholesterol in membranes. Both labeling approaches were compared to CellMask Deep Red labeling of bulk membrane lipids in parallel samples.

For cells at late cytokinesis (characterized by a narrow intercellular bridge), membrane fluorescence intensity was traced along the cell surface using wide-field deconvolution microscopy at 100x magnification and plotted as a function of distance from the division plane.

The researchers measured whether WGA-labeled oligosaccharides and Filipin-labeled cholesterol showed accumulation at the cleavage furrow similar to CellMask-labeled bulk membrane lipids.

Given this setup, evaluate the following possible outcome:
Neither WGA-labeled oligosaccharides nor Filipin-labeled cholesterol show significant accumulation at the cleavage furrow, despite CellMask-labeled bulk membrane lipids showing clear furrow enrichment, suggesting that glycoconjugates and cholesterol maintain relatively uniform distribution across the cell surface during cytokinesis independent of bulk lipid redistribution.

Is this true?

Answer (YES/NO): NO